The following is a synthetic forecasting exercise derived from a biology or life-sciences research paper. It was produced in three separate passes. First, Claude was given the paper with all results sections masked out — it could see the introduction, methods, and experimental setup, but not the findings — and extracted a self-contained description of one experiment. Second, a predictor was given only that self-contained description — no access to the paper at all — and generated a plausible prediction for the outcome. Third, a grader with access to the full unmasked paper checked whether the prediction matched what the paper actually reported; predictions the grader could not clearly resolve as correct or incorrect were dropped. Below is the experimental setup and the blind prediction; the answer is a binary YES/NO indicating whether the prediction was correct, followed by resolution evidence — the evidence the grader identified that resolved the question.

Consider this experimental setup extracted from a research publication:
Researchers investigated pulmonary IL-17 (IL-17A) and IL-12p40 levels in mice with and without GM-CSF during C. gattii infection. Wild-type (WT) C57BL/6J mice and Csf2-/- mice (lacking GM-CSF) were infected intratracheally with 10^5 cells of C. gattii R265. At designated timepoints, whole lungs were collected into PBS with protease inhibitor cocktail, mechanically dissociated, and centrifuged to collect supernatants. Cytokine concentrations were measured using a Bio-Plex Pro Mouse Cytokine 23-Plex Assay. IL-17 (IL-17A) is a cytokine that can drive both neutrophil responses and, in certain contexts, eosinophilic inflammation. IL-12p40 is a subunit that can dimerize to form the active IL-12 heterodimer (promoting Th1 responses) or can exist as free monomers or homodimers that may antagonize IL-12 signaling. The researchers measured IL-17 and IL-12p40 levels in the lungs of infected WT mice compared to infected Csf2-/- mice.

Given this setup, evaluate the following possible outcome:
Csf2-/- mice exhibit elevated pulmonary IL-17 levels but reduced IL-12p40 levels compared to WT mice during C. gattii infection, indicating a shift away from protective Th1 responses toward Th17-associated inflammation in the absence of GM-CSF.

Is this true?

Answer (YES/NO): NO